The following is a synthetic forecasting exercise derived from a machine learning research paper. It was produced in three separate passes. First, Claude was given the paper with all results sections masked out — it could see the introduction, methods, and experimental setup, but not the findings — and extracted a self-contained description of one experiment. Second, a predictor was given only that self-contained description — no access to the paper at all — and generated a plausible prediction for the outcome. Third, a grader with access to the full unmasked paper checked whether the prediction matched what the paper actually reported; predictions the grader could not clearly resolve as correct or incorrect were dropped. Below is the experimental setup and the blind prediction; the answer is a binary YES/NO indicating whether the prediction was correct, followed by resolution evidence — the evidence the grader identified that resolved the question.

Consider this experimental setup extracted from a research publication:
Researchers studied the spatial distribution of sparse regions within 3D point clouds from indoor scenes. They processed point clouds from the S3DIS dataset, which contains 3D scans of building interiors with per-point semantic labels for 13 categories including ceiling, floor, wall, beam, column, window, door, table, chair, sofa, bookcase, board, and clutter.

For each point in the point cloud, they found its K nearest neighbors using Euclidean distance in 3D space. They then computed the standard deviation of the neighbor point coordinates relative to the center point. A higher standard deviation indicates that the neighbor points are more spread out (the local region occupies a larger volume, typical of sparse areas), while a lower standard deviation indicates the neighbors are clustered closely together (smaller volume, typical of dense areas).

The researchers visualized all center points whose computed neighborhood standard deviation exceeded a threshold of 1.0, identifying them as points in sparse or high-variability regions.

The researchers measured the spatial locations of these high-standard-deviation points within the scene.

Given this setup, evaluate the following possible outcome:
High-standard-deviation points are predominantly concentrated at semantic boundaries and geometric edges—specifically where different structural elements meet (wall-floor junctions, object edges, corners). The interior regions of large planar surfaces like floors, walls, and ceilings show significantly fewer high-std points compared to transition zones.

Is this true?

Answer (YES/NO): YES